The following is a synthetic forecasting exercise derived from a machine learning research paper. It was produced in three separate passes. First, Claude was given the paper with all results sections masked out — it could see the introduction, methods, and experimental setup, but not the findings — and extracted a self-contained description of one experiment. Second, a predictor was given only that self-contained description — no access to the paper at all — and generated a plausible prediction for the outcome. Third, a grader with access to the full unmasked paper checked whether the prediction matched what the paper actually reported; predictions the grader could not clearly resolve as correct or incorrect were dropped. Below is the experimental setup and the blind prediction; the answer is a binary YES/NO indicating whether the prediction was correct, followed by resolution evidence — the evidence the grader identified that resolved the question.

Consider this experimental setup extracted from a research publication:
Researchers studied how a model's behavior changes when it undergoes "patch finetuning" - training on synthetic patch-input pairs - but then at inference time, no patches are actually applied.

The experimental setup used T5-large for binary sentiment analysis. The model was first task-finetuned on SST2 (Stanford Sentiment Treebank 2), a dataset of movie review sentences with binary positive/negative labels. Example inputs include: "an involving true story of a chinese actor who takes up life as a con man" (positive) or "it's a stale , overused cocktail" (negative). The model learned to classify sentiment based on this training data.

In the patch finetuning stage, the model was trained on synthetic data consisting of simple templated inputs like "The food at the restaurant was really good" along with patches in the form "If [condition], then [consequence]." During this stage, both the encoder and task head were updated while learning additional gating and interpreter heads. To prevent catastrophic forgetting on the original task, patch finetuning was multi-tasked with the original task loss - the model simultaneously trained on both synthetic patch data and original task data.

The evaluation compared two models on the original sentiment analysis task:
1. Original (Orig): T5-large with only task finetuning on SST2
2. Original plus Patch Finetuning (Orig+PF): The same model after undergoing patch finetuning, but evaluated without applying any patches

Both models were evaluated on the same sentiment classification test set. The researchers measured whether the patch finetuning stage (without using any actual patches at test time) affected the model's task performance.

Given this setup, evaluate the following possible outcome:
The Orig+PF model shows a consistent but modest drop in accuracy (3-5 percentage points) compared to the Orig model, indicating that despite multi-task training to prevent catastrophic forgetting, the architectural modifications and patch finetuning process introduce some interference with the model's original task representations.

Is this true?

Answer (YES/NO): NO